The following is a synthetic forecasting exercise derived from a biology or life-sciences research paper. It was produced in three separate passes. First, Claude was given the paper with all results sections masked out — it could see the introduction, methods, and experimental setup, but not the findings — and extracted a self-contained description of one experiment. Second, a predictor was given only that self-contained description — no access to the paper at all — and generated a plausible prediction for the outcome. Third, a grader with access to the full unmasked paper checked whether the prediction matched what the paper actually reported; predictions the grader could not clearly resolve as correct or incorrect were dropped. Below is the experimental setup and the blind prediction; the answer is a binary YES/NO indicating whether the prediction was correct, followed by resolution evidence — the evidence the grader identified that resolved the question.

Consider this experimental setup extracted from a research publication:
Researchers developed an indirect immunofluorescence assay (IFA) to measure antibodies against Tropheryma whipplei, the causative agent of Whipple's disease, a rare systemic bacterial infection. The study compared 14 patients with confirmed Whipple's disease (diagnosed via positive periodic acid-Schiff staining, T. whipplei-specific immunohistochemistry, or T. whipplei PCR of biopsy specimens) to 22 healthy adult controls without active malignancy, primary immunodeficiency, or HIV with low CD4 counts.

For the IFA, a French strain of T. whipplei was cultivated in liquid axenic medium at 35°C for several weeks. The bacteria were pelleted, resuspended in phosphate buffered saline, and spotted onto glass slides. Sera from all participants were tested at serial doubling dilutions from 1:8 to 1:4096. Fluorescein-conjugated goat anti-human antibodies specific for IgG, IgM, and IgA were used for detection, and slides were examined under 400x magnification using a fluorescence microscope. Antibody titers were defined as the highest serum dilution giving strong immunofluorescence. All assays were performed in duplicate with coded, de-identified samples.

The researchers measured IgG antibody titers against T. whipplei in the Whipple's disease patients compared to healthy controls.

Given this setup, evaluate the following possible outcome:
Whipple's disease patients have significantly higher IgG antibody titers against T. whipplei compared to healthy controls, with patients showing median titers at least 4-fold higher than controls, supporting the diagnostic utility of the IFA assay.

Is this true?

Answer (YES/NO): NO